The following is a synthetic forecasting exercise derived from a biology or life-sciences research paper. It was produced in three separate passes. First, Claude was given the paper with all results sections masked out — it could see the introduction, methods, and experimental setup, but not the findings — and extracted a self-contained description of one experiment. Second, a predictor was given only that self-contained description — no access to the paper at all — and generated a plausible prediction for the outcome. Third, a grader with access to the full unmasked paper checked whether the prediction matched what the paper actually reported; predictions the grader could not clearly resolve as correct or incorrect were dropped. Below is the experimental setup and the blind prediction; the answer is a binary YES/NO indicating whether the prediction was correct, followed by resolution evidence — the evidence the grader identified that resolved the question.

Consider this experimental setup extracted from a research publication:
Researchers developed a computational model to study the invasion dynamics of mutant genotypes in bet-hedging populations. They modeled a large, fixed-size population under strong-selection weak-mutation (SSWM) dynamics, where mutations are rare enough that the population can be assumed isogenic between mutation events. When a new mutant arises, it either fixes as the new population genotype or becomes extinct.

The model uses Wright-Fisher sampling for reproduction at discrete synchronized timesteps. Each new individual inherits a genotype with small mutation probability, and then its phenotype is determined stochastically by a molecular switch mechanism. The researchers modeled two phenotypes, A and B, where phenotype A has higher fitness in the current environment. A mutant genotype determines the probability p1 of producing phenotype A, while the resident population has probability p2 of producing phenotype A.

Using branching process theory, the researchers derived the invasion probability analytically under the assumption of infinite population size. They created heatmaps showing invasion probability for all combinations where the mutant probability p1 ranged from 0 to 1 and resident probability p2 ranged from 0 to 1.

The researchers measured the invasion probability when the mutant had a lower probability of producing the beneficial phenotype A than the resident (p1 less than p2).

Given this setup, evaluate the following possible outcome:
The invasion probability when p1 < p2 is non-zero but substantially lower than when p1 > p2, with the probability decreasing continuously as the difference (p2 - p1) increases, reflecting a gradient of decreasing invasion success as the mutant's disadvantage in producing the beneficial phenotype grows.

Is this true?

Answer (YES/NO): NO